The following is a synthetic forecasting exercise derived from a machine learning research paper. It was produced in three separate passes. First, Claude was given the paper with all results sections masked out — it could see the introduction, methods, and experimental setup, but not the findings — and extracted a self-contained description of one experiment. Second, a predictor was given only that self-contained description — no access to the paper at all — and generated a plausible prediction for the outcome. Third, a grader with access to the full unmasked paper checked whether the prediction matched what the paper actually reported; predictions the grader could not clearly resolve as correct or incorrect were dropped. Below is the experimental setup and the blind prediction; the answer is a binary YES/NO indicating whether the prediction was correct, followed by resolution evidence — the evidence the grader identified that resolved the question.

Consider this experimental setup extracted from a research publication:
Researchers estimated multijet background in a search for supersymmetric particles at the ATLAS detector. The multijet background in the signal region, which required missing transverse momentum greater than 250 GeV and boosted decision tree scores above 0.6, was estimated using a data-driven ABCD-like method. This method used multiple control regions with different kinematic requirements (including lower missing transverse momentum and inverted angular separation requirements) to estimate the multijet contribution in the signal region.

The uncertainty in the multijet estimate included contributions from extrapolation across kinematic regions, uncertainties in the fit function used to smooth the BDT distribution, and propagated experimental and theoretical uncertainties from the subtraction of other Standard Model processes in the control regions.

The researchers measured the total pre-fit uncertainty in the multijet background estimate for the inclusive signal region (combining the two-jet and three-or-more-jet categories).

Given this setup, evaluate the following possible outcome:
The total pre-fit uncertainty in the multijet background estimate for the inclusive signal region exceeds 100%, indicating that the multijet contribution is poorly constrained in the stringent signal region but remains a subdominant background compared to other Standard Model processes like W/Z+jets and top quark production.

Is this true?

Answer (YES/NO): NO